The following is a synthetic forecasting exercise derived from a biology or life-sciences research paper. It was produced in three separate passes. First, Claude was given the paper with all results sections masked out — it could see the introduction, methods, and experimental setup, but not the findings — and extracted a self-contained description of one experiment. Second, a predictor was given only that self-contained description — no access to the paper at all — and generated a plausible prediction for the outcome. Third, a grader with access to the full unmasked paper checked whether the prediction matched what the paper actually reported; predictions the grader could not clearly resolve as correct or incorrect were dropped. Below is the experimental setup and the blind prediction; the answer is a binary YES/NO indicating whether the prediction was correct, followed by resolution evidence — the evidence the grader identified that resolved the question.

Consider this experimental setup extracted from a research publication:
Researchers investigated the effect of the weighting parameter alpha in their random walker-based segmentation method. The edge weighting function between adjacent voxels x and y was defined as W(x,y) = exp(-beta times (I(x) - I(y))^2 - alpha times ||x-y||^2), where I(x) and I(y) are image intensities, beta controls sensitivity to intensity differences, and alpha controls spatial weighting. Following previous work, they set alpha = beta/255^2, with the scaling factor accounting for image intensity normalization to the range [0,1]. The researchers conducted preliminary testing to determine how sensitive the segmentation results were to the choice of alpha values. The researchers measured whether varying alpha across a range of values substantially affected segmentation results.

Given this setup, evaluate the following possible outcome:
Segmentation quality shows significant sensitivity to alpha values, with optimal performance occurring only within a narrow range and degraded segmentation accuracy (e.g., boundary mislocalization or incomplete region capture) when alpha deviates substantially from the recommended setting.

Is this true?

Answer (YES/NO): NO